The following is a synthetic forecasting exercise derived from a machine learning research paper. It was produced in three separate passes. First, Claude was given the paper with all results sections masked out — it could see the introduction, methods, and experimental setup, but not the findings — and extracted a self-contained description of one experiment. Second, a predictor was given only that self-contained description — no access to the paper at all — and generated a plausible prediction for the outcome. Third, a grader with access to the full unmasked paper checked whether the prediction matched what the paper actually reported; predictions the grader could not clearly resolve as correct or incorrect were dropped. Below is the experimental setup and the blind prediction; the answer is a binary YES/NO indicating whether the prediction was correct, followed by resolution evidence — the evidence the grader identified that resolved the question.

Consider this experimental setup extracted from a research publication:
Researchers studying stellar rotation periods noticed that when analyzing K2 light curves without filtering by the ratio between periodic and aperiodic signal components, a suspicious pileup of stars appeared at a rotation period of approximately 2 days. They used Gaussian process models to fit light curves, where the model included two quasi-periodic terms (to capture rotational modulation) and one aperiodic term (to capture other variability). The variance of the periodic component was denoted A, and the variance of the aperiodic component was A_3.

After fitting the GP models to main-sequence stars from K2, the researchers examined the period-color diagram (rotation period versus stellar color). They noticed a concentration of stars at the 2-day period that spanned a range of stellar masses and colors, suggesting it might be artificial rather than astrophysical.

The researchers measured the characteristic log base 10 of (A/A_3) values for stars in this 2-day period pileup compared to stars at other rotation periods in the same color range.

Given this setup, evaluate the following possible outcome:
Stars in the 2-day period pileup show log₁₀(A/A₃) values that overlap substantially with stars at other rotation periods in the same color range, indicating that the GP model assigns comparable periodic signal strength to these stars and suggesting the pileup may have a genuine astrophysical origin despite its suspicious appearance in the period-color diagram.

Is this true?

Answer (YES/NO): NO